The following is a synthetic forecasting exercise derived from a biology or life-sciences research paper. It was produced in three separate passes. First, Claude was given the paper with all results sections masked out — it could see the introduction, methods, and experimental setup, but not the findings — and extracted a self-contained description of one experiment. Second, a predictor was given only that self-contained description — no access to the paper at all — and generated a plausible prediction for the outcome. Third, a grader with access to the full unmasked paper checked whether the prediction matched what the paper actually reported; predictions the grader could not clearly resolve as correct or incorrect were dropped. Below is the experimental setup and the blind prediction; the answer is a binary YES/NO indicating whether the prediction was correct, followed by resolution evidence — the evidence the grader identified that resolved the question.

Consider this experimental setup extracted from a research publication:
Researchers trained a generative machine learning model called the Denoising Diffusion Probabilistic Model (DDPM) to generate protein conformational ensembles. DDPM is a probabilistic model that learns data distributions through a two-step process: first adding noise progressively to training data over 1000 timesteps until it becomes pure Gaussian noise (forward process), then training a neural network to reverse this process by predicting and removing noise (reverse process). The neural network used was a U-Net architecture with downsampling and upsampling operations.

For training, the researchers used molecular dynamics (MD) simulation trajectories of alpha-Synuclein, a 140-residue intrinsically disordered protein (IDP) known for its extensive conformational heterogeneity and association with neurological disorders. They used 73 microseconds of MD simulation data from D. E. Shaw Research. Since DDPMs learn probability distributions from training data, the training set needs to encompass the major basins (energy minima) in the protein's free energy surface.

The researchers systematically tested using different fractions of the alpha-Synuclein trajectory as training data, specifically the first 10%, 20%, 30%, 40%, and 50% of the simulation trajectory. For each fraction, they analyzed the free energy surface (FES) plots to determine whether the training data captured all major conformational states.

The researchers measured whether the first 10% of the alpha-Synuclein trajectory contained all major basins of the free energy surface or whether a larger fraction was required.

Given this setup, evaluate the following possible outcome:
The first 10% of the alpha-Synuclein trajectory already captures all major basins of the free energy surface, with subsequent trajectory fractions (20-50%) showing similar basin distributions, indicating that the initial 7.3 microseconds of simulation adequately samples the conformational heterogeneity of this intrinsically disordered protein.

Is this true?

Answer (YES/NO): NO